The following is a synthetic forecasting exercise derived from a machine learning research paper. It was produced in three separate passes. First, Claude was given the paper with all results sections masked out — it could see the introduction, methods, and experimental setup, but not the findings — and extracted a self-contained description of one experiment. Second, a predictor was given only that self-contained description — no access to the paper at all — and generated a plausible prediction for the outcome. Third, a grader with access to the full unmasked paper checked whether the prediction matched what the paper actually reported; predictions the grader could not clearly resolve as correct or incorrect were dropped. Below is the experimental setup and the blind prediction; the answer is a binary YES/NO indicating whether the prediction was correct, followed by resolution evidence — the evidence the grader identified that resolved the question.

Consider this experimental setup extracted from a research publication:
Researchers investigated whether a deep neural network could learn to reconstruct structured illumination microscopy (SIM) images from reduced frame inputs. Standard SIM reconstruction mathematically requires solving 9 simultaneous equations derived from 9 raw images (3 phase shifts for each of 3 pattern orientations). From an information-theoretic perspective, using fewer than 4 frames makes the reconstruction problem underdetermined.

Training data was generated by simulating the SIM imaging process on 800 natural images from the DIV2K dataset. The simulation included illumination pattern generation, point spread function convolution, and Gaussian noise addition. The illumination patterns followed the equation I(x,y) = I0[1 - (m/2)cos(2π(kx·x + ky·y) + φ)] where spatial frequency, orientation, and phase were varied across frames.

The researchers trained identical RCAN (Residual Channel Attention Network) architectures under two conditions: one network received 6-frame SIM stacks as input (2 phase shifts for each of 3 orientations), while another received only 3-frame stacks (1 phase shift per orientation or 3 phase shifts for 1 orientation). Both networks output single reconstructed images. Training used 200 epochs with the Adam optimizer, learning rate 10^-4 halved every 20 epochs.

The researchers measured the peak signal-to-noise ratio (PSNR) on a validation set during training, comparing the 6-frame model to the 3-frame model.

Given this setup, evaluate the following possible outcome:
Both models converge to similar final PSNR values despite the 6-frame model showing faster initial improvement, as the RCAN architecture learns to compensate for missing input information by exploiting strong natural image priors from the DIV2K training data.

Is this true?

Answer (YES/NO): NO